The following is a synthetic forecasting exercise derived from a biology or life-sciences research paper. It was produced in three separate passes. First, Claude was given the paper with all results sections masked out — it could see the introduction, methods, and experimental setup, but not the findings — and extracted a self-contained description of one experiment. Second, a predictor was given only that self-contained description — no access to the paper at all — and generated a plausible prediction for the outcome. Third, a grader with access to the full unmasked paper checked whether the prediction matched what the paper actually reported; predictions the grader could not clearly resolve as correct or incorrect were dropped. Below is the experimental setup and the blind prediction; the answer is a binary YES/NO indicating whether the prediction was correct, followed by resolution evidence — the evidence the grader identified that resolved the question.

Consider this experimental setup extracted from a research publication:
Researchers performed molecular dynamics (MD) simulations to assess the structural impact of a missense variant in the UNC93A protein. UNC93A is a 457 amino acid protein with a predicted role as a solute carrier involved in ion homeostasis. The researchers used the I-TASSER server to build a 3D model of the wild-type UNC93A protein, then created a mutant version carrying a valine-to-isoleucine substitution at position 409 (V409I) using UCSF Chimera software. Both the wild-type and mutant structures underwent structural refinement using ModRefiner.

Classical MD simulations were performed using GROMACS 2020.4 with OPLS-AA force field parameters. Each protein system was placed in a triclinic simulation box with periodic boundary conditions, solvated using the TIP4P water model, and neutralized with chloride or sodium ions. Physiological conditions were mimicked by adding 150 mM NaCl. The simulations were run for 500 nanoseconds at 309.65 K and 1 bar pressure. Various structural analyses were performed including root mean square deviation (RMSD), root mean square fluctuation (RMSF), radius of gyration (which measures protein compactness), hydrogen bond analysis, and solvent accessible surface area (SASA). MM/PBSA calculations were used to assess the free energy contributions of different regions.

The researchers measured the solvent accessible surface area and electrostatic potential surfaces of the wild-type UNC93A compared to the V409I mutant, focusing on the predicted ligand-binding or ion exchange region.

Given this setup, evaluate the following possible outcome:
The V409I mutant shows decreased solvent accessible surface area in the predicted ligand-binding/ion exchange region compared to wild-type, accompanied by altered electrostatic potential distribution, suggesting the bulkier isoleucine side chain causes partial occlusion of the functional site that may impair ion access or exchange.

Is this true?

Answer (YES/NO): NO